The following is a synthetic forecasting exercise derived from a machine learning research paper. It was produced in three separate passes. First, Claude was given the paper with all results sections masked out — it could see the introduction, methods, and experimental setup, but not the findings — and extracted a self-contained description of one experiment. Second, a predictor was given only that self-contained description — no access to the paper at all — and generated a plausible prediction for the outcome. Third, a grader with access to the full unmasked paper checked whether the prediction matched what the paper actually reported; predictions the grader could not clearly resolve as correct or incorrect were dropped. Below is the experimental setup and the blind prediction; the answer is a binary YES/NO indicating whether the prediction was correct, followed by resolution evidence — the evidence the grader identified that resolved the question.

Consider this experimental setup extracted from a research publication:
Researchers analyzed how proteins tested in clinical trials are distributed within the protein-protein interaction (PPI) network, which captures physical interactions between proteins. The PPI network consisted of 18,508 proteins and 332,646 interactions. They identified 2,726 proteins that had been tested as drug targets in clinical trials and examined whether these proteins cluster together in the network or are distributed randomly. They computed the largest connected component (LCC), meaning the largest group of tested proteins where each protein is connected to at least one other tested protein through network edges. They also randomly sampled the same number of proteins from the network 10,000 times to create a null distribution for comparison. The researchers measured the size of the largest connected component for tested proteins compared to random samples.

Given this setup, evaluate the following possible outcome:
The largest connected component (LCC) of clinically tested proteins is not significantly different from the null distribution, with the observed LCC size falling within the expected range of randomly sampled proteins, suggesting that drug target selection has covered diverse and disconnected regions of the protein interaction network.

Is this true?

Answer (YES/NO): NO